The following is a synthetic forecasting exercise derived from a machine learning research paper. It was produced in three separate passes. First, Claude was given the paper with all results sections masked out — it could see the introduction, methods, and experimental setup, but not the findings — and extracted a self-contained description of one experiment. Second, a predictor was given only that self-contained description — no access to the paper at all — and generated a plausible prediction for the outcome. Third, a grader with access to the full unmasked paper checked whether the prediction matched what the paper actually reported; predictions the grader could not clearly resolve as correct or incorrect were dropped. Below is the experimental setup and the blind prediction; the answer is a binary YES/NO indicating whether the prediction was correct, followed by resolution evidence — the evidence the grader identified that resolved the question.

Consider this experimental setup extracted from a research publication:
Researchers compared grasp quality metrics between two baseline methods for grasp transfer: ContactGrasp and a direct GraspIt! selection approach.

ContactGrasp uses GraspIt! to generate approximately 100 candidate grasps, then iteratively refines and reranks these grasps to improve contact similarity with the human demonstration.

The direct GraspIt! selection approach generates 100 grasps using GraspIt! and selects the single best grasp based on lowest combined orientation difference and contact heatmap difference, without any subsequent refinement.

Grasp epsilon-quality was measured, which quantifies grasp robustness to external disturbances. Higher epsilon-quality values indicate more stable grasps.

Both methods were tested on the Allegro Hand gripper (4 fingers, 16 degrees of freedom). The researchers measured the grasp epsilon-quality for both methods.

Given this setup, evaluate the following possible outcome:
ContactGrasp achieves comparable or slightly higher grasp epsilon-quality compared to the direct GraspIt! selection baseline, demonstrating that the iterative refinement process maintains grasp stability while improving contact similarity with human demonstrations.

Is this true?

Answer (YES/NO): YES